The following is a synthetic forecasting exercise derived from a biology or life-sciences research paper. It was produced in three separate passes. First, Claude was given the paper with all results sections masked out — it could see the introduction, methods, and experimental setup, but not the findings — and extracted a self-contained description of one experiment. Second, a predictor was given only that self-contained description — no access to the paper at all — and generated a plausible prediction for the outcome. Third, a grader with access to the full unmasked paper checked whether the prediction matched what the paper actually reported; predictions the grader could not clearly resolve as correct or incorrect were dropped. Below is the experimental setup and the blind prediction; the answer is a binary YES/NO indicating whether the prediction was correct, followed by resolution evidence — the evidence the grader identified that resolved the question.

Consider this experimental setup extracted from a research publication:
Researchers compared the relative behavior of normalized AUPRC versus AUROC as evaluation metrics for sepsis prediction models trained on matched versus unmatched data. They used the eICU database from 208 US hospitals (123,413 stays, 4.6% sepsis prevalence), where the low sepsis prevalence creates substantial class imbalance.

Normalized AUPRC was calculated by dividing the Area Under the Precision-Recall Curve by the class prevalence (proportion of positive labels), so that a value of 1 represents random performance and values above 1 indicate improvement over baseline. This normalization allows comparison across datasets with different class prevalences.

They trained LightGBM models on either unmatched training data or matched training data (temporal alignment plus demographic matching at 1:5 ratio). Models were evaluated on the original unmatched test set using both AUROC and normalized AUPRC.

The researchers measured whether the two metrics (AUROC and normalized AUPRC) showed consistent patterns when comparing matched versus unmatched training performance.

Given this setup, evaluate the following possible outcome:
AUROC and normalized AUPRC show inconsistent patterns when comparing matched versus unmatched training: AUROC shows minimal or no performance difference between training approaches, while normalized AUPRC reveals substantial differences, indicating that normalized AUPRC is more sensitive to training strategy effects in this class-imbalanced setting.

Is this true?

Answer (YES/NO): NO